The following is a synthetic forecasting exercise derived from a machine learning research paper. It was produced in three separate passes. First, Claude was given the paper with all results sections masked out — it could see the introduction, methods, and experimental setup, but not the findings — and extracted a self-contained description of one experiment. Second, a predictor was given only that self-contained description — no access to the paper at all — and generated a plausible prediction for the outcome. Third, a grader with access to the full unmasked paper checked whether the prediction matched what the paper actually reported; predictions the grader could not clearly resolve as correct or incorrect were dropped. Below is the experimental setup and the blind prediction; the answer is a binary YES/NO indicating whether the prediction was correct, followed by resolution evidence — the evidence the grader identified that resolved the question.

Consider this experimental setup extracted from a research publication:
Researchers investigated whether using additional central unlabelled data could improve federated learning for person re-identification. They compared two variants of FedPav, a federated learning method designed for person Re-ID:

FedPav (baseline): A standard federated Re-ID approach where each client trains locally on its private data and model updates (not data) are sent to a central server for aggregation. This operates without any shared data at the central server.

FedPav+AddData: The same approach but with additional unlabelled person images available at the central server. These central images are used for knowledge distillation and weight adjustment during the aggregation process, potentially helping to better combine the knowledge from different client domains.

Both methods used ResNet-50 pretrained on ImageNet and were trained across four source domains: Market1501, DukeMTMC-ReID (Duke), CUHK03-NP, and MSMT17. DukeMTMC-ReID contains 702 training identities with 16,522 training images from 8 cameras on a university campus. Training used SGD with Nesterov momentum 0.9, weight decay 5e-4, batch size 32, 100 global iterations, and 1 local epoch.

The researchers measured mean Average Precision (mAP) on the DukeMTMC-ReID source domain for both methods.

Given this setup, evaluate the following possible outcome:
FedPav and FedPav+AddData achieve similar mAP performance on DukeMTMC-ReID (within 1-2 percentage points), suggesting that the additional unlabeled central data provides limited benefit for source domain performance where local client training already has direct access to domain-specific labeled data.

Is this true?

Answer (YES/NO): NO